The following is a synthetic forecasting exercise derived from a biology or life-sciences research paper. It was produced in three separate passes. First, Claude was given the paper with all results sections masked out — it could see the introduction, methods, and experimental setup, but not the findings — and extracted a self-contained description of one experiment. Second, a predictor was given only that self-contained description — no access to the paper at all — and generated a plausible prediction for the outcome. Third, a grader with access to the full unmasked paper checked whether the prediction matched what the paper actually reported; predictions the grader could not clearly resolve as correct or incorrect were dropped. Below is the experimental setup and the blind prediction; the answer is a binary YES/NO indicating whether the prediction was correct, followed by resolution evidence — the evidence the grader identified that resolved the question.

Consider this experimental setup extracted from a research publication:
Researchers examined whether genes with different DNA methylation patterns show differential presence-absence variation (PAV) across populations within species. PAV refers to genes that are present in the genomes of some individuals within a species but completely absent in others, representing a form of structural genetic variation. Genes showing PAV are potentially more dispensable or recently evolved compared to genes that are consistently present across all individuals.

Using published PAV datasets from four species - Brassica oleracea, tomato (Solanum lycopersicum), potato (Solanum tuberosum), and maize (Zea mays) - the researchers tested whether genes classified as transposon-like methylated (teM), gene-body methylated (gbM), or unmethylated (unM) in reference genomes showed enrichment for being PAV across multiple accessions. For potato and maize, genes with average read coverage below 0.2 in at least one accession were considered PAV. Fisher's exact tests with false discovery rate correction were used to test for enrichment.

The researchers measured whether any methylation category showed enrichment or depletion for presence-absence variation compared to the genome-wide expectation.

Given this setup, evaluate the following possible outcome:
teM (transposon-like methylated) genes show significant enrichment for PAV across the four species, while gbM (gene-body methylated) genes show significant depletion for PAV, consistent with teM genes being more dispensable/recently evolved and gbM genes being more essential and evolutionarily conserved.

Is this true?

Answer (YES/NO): NO